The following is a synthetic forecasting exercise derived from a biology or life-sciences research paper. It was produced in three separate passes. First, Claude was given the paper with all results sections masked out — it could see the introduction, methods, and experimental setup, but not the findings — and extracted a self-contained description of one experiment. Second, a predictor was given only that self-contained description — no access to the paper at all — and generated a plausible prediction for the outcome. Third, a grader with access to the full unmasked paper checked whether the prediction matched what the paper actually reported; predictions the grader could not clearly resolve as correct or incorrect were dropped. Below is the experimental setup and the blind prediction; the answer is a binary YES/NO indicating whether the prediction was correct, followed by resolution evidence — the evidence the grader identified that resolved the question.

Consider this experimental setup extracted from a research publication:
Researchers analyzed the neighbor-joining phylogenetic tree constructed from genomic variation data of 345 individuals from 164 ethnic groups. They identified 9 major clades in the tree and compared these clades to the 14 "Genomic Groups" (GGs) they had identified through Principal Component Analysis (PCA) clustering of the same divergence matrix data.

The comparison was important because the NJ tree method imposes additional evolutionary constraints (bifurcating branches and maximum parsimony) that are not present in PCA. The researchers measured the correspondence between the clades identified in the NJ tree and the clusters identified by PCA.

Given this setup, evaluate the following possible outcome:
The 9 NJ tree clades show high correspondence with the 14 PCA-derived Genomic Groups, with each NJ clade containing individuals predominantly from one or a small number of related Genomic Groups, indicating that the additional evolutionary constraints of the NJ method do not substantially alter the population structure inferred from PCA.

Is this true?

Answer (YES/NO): YES